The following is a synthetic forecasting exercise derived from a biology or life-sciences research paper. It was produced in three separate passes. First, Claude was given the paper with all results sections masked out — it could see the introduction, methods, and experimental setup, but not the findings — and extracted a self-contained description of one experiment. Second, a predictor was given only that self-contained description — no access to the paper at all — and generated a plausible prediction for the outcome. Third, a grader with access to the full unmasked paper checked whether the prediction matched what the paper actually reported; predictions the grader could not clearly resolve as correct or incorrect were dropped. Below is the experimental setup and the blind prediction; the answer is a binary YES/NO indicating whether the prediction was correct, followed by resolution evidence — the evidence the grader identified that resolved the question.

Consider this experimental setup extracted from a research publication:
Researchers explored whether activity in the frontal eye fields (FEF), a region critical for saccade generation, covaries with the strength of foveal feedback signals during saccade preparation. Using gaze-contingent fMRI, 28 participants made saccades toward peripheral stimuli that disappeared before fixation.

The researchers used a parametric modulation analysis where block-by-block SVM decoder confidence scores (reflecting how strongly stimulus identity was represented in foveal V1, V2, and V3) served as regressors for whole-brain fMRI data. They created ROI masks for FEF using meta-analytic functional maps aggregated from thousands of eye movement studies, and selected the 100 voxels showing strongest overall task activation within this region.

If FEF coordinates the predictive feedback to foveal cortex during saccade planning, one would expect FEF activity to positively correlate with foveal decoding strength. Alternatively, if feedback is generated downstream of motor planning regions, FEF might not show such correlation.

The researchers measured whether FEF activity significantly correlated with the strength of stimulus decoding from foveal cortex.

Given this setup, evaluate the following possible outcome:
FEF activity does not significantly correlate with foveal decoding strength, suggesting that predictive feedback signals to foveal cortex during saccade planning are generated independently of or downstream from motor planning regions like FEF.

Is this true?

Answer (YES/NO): NO